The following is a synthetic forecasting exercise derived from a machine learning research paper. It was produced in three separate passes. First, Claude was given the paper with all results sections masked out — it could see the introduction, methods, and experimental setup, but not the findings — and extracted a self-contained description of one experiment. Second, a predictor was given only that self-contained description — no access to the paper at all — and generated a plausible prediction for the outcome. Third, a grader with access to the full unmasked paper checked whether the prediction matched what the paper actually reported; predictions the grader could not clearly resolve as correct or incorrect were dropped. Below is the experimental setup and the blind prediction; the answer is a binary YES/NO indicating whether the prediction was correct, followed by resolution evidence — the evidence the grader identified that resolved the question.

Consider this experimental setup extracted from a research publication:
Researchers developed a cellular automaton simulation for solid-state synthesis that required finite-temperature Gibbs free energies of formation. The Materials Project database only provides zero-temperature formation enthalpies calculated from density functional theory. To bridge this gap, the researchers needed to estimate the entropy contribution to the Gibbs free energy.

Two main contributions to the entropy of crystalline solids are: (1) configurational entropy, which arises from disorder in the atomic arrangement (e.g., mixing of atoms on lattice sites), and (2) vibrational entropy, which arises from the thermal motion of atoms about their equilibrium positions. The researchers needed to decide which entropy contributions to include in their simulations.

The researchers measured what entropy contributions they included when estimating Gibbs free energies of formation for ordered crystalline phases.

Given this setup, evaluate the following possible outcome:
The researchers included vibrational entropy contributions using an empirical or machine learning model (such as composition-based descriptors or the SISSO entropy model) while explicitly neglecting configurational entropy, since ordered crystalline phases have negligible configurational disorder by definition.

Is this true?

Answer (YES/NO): YES